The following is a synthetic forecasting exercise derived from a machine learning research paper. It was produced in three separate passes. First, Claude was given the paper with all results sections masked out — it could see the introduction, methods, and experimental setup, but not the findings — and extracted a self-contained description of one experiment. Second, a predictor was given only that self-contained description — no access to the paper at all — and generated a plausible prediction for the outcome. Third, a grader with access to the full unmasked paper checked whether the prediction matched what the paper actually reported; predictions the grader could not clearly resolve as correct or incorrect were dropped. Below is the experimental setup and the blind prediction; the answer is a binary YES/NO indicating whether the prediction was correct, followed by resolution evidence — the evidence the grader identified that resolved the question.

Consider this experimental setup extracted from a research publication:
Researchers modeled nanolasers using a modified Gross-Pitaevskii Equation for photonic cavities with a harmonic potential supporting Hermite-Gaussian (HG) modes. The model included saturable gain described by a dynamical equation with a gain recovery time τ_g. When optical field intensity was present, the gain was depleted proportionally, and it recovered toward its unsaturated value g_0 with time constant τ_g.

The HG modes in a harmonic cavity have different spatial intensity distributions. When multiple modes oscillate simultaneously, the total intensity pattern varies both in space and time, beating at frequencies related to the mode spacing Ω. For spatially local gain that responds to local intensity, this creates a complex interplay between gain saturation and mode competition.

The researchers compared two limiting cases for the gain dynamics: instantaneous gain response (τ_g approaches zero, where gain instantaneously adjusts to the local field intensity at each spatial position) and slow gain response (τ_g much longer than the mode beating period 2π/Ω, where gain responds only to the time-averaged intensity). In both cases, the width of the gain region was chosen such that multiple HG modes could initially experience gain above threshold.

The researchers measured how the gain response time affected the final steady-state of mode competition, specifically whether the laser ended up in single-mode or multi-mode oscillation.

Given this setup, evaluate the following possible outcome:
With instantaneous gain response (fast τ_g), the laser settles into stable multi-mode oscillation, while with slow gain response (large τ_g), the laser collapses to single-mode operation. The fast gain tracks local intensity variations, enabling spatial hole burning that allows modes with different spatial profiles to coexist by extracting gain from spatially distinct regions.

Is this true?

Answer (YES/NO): NO